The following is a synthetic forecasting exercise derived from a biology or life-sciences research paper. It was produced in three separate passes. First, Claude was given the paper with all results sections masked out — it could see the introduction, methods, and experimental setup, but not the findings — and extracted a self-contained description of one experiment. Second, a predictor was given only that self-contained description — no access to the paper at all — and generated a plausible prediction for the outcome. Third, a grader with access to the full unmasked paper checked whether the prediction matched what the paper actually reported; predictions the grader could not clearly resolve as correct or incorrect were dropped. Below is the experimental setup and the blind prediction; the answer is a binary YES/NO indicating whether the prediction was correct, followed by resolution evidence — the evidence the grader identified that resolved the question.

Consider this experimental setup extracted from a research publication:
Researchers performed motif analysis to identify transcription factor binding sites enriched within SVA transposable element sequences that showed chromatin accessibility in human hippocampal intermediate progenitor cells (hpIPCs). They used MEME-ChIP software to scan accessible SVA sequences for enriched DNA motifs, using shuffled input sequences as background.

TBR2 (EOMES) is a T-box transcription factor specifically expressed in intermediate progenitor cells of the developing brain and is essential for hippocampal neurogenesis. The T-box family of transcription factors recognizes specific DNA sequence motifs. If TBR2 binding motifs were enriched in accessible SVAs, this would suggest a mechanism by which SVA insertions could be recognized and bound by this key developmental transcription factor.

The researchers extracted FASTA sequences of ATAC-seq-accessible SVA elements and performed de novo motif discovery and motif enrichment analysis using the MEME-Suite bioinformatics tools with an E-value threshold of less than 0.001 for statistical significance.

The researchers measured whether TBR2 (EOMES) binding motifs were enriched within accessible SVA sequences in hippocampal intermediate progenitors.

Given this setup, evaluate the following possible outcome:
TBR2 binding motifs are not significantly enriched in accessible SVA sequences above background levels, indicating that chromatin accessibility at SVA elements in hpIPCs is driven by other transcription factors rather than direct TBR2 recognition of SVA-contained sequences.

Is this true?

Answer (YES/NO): NO